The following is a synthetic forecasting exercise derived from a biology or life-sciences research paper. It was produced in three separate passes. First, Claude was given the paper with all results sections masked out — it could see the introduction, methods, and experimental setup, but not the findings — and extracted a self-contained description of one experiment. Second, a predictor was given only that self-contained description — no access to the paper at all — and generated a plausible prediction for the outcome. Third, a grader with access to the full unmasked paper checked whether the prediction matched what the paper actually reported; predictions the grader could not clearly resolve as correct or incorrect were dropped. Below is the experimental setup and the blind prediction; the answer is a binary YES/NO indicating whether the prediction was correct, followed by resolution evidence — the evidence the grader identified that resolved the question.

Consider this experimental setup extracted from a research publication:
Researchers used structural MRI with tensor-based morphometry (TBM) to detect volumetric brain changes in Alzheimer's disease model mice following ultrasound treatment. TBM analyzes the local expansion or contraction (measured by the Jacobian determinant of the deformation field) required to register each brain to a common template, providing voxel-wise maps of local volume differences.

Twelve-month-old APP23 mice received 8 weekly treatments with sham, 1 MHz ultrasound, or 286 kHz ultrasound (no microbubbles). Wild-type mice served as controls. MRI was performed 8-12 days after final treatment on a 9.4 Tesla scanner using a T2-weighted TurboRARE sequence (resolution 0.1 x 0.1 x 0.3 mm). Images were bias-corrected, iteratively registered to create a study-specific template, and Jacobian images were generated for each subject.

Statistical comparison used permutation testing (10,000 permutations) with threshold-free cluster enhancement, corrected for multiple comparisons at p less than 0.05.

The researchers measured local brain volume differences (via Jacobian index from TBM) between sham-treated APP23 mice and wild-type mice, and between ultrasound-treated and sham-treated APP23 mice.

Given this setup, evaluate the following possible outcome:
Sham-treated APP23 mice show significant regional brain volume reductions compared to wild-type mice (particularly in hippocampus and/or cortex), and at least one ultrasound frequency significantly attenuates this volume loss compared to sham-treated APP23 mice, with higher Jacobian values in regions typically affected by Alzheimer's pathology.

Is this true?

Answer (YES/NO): NO